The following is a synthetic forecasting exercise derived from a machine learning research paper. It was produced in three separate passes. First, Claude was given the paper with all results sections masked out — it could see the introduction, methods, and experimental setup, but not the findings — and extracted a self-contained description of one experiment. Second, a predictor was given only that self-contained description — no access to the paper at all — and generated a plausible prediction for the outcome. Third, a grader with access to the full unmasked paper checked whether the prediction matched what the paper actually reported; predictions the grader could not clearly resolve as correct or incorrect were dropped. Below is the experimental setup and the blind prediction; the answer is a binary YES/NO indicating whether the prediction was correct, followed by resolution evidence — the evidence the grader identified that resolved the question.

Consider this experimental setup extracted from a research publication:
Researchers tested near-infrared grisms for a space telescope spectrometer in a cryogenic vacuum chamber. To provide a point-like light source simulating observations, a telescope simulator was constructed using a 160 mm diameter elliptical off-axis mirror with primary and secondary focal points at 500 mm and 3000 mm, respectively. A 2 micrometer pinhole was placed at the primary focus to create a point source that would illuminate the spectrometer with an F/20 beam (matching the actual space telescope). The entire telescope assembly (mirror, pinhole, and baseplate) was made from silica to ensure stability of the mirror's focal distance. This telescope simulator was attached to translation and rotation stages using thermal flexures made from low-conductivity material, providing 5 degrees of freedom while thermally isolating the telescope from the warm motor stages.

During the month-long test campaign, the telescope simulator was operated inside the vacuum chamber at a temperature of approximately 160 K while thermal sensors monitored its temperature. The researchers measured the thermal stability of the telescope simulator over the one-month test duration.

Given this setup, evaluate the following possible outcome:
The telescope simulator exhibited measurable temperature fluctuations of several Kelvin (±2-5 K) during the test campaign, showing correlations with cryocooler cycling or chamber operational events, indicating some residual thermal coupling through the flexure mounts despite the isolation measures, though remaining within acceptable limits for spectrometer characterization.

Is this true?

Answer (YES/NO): NO